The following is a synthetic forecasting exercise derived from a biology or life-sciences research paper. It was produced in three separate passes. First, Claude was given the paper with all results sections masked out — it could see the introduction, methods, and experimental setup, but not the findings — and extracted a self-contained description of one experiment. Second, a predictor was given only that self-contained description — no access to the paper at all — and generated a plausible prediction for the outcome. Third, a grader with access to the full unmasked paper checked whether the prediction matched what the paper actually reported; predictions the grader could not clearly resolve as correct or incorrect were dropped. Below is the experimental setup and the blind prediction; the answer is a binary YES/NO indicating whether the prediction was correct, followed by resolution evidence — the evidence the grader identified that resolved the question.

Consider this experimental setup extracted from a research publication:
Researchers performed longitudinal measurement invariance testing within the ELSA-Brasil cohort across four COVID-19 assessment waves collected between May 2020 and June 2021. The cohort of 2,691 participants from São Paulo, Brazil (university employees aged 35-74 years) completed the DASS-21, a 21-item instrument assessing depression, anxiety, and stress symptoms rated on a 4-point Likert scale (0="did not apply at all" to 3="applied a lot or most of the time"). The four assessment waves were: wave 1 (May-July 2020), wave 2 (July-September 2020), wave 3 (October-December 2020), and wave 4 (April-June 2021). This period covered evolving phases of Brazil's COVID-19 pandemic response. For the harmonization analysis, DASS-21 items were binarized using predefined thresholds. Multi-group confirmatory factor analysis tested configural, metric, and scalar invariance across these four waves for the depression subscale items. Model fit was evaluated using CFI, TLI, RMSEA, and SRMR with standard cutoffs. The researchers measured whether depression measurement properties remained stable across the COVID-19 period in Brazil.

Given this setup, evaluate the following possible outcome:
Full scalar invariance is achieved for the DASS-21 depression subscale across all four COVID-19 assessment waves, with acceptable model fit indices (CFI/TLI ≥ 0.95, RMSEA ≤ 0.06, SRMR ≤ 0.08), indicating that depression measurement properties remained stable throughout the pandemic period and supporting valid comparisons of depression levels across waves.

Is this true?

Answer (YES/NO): YES